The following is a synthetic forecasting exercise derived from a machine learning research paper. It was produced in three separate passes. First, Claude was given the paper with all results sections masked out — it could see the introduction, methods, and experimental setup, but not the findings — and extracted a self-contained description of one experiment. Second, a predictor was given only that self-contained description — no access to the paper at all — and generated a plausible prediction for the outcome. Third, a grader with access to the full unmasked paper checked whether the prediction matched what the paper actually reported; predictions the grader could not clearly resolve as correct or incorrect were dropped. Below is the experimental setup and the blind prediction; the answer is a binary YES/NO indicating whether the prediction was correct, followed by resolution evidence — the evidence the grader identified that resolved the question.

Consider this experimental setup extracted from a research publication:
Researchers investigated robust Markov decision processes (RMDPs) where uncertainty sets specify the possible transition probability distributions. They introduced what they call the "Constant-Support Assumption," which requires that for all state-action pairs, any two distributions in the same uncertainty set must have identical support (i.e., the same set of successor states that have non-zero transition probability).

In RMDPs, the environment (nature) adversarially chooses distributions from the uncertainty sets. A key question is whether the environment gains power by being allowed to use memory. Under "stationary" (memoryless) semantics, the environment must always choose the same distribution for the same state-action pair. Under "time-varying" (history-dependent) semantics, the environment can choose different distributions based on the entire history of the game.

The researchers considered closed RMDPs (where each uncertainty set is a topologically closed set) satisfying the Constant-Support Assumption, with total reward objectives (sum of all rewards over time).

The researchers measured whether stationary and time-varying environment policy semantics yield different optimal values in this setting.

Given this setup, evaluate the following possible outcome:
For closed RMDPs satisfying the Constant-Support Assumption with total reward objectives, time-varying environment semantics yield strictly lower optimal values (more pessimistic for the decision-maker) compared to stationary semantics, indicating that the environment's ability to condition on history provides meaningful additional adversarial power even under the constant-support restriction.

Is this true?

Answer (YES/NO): NO